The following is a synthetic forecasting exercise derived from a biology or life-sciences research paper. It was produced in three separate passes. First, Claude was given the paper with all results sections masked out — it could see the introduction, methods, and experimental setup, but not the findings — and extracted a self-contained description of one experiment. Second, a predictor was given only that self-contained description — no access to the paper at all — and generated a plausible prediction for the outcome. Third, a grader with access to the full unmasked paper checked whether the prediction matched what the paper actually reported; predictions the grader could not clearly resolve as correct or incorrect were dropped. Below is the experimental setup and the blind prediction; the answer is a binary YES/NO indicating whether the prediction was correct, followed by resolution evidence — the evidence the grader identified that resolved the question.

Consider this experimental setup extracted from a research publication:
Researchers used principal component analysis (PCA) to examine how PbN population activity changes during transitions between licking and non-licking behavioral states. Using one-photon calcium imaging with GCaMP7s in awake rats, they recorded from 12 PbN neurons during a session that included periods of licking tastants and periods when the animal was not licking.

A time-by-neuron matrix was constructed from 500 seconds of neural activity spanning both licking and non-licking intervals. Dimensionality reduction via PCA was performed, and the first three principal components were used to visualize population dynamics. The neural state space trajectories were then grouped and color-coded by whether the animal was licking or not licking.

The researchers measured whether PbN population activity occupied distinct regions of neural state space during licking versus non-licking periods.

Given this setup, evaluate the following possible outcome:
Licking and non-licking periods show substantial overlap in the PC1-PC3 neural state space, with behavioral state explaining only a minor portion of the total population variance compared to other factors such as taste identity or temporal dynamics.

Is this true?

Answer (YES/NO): NO